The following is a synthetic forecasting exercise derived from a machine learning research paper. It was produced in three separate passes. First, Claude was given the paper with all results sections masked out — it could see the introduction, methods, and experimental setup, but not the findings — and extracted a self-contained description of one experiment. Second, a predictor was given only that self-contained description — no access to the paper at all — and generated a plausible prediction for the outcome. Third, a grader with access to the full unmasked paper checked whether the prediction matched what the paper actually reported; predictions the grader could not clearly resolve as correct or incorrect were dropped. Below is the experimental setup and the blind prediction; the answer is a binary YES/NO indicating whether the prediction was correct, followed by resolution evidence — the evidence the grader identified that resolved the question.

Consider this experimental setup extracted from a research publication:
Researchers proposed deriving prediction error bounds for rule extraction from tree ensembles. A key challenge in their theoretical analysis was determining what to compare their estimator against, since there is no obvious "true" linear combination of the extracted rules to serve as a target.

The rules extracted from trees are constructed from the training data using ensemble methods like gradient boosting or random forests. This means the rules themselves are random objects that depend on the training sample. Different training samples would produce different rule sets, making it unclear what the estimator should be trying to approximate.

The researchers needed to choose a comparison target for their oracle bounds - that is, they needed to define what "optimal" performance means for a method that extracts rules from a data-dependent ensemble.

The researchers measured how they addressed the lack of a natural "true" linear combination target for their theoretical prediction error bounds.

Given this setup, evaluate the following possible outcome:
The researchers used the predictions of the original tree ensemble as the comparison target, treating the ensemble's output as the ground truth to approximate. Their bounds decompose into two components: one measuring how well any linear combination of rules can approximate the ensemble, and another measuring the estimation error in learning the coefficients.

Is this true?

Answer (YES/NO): NO